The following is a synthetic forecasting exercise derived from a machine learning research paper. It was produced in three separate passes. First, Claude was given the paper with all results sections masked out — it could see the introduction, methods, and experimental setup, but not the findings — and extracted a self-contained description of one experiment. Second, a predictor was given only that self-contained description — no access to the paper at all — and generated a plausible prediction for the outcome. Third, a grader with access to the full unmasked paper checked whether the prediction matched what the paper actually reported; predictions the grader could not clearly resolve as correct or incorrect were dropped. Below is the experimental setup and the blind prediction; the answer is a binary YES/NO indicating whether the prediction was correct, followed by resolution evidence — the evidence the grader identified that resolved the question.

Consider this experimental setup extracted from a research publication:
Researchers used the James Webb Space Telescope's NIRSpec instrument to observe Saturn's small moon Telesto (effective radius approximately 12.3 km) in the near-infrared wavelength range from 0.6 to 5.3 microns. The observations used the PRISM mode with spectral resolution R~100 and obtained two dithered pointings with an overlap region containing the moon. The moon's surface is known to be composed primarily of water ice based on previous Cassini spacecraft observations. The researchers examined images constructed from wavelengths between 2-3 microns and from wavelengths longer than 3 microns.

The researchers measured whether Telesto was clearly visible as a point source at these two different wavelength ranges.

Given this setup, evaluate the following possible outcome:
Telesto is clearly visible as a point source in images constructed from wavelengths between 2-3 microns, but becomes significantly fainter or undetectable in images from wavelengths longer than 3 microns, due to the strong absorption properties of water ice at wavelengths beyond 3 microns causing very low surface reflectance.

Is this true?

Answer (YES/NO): YES